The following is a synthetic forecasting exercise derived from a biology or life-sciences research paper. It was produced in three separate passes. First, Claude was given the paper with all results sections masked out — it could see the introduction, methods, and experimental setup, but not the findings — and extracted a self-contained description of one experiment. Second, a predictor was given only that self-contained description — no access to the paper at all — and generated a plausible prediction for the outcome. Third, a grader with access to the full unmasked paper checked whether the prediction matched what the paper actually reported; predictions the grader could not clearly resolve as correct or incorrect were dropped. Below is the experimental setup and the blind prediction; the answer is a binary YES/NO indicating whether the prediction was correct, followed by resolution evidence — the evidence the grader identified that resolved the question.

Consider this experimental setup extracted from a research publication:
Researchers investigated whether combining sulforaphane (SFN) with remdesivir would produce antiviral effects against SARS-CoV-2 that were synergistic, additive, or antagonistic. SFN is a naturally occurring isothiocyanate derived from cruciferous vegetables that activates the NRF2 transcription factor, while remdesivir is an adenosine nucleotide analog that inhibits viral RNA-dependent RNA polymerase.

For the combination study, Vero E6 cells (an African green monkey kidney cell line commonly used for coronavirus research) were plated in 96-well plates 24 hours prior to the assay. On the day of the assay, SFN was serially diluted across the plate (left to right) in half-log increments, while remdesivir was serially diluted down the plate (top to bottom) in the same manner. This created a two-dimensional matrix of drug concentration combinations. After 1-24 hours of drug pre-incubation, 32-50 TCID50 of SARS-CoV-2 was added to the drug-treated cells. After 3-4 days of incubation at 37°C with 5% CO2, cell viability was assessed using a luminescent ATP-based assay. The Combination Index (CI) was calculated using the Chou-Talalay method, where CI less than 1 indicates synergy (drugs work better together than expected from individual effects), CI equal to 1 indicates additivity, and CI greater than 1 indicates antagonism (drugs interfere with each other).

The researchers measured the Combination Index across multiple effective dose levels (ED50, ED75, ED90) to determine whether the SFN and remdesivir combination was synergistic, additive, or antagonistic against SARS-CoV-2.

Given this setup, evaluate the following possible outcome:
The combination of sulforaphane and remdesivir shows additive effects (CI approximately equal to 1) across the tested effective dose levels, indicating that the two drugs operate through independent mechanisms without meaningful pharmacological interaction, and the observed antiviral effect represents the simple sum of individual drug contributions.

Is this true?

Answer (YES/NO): NO